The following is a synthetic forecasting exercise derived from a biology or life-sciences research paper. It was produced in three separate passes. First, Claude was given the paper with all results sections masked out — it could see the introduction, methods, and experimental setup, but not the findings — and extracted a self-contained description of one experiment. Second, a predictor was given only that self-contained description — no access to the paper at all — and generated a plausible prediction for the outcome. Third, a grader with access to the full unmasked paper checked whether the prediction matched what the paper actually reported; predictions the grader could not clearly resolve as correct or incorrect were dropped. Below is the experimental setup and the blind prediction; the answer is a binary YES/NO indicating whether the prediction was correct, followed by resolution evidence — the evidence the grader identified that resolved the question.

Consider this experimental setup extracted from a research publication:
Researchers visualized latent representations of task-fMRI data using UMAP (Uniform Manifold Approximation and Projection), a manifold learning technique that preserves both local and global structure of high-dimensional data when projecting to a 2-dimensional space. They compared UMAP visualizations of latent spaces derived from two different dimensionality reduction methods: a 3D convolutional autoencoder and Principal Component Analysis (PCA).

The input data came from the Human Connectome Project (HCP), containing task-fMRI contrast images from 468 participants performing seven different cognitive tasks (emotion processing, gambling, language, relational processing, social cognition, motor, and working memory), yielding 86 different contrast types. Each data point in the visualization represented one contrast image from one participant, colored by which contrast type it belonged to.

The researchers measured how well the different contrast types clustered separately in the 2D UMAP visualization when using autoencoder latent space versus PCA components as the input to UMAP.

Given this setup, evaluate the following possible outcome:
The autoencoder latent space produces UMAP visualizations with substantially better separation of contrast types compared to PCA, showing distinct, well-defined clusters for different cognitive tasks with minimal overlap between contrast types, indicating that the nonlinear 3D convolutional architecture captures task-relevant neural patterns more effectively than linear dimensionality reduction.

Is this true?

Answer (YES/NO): YES